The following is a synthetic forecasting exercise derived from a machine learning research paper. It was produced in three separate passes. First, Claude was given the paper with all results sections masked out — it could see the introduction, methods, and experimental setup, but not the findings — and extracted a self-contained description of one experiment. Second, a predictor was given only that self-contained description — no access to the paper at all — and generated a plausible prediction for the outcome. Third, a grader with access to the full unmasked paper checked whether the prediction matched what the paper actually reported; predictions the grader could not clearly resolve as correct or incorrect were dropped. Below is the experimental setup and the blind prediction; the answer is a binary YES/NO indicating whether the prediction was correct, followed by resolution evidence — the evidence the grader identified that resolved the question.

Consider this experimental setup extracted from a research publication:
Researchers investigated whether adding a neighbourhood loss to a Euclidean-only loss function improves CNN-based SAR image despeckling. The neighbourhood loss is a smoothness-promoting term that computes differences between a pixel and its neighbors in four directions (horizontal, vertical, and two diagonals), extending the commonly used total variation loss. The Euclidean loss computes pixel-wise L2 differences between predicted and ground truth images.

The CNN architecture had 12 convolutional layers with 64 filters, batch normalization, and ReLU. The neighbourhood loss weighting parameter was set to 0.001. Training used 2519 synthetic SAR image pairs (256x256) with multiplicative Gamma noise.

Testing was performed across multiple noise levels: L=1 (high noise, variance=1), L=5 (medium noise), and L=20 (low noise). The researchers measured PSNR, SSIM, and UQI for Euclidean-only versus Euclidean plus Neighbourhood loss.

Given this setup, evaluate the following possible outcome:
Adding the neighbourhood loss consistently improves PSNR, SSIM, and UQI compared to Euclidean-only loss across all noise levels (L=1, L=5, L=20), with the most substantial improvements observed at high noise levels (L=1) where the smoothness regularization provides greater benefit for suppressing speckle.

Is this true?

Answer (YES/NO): NO